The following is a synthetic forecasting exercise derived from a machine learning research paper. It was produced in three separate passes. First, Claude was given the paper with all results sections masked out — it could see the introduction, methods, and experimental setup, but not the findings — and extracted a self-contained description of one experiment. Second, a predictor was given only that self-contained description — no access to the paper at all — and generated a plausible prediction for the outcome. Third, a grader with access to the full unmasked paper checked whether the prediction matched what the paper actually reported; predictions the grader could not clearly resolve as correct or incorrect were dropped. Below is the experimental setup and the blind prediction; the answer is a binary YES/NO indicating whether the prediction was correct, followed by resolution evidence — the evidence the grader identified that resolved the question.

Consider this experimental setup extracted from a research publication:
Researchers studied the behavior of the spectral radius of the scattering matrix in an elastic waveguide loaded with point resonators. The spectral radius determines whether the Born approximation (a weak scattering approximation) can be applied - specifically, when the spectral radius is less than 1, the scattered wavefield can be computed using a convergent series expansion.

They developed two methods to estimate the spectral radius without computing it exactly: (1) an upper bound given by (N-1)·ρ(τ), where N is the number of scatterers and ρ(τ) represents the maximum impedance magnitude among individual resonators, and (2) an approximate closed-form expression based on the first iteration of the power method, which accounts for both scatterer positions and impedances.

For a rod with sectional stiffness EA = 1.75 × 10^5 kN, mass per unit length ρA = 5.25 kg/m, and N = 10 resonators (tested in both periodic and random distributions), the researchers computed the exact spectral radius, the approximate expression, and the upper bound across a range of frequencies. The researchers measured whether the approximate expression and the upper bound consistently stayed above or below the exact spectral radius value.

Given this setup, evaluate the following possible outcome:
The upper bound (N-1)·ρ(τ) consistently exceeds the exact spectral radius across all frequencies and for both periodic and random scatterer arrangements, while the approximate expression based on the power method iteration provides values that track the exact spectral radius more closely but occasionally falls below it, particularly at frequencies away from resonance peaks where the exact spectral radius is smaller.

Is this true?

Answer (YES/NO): NO